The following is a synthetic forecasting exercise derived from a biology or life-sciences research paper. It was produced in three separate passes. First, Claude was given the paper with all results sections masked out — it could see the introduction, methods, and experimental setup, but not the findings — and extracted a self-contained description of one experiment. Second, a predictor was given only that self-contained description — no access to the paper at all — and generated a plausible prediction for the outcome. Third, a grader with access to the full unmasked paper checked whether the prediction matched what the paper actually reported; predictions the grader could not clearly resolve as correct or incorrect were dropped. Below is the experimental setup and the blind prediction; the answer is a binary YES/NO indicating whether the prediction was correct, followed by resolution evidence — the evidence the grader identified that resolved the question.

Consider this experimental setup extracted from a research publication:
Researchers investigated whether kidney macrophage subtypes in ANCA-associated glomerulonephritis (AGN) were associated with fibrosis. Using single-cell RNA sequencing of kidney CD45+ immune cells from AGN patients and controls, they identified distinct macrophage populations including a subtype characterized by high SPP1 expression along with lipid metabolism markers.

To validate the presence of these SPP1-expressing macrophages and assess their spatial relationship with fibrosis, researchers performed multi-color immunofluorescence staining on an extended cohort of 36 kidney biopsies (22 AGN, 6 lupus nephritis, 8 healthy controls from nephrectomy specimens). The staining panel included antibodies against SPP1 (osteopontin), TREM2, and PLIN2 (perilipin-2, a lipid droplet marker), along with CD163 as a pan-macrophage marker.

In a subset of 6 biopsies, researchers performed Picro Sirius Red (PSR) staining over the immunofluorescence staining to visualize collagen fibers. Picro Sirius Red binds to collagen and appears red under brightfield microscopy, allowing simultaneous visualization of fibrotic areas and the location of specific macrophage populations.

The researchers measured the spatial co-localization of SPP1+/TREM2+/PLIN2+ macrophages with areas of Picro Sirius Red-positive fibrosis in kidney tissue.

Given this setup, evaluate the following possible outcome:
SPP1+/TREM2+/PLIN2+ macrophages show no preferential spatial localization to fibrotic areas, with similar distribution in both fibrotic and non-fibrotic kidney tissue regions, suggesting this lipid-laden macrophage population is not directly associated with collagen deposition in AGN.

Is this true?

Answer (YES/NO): NO